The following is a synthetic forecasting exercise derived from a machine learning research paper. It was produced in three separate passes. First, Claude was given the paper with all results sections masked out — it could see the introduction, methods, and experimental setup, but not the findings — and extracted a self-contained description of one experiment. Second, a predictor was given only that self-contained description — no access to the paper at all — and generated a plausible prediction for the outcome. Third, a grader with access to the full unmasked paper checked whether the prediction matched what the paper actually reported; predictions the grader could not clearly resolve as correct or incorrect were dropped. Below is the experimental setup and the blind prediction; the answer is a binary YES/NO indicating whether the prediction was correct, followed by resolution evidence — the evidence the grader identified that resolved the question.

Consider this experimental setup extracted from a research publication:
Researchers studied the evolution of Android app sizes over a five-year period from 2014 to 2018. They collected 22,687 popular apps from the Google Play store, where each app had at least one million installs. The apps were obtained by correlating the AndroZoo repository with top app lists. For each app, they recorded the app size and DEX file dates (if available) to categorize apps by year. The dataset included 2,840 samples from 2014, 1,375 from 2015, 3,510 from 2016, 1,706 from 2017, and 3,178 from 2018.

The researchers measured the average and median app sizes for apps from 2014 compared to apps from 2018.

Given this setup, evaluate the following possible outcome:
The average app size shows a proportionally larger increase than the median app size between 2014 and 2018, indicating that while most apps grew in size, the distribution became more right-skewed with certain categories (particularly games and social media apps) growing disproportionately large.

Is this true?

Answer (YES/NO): NO